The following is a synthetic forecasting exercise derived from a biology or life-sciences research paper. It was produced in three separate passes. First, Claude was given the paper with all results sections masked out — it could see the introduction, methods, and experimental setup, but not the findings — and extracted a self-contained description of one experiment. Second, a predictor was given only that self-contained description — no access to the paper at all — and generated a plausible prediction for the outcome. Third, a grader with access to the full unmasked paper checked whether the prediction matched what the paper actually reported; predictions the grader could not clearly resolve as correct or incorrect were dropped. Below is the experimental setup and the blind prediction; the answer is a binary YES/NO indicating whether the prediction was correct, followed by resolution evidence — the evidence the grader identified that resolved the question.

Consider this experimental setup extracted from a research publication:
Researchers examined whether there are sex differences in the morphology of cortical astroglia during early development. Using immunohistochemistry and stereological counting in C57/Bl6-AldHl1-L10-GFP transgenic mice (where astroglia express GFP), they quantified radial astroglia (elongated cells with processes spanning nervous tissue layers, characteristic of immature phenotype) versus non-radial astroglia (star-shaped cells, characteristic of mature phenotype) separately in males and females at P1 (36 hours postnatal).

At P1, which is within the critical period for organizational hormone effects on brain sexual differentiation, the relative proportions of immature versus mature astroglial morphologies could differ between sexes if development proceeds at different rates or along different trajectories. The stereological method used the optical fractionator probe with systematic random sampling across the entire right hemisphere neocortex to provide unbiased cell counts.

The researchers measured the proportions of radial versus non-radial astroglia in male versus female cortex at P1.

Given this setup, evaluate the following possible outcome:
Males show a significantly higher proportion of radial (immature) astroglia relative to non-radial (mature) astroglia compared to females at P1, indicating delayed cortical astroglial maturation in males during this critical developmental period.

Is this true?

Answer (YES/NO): NO